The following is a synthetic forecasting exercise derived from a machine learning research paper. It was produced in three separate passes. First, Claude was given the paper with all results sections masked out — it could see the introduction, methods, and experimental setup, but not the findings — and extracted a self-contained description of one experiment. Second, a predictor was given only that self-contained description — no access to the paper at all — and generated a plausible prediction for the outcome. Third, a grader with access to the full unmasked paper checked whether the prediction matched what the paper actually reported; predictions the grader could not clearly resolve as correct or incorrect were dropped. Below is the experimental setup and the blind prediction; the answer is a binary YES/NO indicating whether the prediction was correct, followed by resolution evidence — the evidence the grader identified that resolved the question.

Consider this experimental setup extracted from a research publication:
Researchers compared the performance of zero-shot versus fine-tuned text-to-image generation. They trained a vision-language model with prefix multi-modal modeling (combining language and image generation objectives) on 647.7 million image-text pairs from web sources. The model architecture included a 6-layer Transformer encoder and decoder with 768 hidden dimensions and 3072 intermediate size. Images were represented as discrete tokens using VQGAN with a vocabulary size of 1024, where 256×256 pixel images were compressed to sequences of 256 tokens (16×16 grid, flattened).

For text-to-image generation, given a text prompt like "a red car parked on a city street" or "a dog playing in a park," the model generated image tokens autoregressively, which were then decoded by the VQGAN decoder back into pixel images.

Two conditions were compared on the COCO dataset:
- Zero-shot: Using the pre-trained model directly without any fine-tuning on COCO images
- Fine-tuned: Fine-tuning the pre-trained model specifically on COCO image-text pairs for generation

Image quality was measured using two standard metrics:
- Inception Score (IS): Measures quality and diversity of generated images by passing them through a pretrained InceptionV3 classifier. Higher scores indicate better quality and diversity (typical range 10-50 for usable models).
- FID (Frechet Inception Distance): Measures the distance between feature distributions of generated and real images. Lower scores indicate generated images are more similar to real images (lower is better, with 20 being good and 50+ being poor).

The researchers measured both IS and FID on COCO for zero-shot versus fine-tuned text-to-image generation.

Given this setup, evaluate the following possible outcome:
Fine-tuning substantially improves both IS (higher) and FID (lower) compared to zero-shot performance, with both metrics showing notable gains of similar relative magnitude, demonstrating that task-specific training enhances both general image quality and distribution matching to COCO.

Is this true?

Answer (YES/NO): NO